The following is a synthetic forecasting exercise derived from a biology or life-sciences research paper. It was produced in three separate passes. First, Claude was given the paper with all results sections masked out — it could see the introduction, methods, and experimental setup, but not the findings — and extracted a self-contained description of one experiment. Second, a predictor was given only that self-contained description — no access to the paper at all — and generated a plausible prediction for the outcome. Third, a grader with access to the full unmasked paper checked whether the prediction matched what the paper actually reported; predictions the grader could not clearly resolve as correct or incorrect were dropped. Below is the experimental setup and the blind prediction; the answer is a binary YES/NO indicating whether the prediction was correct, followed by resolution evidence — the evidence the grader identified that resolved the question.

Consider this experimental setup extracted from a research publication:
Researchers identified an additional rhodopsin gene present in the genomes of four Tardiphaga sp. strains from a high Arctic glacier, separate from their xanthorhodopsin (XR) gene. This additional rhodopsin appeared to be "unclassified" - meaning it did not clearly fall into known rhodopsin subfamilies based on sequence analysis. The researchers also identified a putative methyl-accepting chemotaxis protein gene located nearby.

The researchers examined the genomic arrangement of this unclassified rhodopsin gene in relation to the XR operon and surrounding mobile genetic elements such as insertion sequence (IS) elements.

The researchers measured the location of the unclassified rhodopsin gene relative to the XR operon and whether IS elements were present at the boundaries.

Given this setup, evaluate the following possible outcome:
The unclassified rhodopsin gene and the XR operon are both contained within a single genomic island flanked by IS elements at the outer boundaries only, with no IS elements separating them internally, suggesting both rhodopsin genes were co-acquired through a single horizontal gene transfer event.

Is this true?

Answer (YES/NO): NO